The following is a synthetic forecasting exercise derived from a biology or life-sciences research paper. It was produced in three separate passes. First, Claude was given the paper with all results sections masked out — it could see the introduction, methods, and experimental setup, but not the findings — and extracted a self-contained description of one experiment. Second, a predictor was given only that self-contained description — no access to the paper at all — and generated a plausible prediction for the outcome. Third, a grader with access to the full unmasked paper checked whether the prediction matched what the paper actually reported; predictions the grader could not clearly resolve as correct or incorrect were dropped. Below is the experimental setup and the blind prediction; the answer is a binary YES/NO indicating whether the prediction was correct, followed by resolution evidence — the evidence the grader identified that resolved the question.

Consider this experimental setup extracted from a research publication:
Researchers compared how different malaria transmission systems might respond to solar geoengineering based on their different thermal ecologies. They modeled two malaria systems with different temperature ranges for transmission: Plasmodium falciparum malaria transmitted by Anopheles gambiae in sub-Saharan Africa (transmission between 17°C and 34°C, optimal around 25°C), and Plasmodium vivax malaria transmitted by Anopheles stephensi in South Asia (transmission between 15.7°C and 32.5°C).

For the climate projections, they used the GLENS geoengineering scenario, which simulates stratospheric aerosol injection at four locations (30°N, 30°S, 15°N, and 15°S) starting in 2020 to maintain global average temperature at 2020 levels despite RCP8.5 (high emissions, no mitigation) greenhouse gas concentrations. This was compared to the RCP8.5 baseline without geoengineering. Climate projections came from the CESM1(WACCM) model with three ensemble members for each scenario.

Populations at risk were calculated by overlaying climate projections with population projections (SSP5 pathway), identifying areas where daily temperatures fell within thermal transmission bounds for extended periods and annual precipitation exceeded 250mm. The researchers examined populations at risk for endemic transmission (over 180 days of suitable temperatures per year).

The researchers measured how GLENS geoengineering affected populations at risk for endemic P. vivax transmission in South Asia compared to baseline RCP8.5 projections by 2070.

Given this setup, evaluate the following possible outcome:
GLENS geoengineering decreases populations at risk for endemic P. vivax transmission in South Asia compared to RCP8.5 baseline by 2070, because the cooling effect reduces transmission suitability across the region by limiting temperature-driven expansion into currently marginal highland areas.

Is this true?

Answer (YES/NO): NO